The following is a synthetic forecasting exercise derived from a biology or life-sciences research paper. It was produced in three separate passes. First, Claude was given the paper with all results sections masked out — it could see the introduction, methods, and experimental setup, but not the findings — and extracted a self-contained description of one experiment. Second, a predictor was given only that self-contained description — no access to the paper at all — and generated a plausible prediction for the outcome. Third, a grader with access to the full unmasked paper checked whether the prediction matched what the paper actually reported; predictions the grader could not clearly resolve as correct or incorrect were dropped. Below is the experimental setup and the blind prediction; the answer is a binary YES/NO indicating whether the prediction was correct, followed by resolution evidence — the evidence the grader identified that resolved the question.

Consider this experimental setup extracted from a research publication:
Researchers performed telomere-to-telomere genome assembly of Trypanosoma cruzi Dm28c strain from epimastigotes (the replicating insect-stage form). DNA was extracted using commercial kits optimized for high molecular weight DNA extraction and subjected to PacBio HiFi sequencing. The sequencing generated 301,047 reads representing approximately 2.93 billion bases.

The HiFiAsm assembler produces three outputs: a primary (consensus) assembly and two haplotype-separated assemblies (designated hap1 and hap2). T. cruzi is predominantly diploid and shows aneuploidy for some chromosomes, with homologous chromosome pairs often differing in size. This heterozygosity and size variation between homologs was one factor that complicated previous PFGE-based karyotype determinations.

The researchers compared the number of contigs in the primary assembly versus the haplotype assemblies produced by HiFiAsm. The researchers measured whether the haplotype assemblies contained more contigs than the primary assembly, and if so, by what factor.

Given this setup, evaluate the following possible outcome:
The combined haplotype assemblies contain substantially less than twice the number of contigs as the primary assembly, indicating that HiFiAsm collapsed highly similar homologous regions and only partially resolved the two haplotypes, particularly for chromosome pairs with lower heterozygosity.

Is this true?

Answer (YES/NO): NO